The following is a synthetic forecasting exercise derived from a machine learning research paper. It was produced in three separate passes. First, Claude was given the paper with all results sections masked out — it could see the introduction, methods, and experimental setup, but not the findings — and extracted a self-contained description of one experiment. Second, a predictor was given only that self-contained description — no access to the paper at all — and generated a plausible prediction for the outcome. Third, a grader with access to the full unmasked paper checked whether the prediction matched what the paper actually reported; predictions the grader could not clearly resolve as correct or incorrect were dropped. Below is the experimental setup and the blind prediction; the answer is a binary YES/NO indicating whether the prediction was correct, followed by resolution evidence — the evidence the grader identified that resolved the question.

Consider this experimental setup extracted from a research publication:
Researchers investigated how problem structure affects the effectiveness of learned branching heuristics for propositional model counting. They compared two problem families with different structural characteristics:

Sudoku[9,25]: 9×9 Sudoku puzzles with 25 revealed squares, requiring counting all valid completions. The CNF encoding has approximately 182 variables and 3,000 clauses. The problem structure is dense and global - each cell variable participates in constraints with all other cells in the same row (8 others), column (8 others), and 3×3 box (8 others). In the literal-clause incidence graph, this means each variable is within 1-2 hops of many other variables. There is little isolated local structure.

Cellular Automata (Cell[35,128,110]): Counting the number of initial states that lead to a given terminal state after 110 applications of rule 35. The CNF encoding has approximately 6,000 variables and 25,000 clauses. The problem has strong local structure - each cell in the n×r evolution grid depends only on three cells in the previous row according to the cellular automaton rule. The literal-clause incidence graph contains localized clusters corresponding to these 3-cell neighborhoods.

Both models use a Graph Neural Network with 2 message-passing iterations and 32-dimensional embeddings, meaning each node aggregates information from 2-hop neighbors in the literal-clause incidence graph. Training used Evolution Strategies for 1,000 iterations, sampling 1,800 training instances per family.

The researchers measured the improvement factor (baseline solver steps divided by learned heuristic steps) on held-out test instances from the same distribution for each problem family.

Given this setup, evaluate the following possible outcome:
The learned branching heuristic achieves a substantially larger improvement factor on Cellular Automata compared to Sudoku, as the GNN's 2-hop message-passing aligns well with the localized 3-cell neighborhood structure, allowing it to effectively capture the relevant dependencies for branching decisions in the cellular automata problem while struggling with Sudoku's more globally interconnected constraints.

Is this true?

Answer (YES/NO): YES